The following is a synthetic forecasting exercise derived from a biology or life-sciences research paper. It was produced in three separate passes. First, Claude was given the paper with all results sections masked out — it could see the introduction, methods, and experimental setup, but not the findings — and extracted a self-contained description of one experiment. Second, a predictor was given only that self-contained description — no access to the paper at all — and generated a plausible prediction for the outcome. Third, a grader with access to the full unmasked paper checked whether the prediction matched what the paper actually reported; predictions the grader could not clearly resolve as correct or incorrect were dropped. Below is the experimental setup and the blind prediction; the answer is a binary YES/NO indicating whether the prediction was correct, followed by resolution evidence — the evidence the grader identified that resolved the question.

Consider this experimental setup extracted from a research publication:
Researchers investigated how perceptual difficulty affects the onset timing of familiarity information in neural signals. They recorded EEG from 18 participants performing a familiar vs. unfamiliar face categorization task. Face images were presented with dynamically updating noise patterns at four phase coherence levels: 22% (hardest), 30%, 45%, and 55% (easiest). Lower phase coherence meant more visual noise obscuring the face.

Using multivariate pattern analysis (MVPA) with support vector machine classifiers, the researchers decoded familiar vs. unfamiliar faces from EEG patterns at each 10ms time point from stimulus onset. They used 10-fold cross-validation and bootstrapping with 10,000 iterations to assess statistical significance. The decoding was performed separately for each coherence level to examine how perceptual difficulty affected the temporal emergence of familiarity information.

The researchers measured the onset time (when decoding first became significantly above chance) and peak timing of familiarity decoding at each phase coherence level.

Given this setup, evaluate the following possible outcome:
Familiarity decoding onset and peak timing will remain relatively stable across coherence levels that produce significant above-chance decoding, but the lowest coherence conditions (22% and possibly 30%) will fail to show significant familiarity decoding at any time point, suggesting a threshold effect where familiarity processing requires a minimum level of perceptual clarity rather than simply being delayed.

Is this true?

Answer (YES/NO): YES